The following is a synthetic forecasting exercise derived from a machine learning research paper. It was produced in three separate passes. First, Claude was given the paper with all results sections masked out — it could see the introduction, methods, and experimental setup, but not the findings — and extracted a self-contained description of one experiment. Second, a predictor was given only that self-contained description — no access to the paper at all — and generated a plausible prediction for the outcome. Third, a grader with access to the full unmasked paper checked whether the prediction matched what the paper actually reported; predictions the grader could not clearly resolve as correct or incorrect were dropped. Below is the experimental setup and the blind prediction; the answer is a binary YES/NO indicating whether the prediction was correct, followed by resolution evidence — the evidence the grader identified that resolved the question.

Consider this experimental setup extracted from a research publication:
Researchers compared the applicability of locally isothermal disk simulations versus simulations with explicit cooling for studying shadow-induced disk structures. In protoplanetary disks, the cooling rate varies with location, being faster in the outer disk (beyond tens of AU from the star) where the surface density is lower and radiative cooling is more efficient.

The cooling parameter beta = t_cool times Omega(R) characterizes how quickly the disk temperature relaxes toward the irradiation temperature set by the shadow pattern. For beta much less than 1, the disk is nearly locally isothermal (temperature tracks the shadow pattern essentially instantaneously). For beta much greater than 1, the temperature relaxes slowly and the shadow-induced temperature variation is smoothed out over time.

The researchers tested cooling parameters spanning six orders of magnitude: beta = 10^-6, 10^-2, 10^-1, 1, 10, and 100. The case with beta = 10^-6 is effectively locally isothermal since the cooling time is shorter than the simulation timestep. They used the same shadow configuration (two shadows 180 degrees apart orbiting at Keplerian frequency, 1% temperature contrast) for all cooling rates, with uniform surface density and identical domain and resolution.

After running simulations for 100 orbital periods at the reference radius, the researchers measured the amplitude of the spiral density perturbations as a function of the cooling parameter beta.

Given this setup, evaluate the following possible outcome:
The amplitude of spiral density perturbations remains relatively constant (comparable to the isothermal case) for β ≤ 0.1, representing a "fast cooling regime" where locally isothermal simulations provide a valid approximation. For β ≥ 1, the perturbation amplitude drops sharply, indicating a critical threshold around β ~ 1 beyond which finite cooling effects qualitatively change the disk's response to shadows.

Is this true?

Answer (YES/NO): NO